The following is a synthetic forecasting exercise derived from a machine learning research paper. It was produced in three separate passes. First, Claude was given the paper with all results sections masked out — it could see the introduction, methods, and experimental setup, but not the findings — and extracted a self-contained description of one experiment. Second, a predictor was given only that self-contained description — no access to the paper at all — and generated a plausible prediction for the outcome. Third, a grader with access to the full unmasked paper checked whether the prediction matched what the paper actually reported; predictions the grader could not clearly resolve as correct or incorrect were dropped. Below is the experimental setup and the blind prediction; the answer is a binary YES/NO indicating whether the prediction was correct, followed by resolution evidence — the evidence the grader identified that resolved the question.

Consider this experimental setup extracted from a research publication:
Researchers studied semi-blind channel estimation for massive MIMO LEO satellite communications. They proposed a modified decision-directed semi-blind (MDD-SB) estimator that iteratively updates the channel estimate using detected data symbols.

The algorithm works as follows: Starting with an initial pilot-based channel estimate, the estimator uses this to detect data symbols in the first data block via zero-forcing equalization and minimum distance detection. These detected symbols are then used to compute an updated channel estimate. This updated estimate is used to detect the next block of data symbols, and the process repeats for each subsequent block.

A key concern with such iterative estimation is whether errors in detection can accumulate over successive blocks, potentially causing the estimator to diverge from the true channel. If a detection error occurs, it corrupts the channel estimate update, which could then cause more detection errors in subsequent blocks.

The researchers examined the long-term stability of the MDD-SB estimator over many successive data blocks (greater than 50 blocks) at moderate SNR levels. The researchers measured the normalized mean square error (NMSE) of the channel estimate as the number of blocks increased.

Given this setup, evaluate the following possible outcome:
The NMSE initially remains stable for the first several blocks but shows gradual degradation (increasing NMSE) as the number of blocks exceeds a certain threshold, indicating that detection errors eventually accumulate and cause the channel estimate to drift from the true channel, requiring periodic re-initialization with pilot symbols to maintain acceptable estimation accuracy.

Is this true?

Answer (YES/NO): NO